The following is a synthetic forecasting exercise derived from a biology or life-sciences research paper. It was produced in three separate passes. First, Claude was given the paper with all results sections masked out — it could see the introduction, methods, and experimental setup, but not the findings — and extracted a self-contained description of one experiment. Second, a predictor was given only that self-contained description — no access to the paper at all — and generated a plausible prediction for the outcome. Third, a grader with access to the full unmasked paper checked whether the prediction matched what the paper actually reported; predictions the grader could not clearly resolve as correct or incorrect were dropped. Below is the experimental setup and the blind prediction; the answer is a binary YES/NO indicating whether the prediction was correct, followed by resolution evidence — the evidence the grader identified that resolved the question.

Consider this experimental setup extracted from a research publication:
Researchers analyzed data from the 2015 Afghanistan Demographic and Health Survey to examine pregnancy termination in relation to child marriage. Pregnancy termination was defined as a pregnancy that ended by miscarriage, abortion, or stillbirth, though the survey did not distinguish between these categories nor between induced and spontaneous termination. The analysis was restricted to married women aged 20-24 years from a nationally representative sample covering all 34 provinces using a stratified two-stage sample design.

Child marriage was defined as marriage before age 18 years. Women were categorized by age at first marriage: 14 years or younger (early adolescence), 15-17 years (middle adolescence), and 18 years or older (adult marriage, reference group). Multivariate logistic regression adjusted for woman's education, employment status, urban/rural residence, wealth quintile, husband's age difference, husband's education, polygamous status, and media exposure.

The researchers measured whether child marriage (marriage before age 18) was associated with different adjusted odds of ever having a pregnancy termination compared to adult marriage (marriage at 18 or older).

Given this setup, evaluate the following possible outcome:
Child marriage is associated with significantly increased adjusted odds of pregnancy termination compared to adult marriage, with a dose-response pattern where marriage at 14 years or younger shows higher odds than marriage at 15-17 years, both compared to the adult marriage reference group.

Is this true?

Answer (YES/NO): YES